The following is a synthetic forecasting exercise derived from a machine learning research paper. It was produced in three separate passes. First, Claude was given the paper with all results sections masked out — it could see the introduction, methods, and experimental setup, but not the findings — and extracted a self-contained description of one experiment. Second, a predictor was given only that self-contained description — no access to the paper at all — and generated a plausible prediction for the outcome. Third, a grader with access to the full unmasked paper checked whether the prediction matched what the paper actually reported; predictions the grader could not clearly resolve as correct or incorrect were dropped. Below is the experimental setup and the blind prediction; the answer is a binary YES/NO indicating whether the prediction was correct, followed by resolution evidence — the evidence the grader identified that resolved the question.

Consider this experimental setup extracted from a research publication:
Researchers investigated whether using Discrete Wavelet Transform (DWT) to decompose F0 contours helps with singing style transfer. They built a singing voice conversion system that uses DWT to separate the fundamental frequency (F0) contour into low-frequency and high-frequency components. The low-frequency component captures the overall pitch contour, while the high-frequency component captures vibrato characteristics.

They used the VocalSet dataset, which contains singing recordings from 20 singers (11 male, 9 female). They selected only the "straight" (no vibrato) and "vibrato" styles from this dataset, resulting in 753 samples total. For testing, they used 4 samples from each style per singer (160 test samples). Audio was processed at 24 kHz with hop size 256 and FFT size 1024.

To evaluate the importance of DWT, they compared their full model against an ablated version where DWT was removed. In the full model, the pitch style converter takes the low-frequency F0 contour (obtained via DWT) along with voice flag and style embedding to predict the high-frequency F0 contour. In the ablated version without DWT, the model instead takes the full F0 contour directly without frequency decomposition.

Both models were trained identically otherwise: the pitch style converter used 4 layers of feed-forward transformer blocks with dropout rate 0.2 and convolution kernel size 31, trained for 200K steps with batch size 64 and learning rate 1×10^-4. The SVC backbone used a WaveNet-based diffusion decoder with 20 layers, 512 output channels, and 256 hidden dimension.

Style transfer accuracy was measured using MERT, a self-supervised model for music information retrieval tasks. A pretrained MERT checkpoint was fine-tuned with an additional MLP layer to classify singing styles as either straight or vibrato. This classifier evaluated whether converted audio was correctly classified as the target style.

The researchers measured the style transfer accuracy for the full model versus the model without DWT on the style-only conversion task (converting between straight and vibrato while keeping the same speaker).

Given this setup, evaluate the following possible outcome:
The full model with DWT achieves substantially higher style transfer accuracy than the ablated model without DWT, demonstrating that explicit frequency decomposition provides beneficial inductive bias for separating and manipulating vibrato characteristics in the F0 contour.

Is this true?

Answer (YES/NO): YES